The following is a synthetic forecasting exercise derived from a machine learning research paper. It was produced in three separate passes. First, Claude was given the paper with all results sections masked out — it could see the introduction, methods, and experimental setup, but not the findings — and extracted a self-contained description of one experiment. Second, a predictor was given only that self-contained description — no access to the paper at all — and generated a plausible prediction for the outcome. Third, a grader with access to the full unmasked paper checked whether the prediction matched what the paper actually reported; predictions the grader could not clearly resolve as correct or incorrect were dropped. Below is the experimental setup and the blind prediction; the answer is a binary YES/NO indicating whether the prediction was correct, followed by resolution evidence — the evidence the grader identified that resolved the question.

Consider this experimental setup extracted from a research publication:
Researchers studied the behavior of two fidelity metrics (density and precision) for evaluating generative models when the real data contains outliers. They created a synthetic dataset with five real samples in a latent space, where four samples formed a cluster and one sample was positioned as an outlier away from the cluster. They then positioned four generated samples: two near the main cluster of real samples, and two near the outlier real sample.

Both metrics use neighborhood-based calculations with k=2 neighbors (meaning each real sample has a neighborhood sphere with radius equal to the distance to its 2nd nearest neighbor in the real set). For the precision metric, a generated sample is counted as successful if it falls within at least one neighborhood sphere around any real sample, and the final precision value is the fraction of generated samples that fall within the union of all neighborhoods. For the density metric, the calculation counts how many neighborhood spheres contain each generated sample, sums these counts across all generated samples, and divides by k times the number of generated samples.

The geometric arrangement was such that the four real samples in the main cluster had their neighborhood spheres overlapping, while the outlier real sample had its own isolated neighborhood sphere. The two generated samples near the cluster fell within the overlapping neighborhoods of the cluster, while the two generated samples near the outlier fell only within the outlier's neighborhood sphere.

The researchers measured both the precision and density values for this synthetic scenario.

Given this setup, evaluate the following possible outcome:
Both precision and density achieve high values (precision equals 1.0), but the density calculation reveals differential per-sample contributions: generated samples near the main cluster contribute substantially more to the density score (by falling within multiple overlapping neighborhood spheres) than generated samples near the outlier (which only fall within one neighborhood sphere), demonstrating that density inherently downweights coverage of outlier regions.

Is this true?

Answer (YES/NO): NO